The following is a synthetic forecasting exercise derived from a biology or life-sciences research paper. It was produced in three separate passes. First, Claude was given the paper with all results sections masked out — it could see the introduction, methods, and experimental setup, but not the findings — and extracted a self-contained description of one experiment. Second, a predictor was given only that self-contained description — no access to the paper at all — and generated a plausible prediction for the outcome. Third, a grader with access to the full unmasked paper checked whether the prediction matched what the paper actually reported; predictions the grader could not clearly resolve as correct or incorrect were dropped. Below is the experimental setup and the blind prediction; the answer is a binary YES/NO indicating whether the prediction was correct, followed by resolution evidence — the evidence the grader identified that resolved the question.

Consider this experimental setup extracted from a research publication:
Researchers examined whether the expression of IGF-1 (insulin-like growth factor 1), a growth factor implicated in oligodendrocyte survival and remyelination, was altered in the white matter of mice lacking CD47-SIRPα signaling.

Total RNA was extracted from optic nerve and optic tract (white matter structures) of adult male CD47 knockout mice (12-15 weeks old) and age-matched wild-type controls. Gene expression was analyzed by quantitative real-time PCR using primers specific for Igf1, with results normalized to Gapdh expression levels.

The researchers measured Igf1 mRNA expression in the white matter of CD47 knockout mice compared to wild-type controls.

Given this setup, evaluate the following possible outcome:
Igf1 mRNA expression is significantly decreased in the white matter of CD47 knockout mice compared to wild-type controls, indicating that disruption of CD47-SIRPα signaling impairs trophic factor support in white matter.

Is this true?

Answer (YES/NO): NO